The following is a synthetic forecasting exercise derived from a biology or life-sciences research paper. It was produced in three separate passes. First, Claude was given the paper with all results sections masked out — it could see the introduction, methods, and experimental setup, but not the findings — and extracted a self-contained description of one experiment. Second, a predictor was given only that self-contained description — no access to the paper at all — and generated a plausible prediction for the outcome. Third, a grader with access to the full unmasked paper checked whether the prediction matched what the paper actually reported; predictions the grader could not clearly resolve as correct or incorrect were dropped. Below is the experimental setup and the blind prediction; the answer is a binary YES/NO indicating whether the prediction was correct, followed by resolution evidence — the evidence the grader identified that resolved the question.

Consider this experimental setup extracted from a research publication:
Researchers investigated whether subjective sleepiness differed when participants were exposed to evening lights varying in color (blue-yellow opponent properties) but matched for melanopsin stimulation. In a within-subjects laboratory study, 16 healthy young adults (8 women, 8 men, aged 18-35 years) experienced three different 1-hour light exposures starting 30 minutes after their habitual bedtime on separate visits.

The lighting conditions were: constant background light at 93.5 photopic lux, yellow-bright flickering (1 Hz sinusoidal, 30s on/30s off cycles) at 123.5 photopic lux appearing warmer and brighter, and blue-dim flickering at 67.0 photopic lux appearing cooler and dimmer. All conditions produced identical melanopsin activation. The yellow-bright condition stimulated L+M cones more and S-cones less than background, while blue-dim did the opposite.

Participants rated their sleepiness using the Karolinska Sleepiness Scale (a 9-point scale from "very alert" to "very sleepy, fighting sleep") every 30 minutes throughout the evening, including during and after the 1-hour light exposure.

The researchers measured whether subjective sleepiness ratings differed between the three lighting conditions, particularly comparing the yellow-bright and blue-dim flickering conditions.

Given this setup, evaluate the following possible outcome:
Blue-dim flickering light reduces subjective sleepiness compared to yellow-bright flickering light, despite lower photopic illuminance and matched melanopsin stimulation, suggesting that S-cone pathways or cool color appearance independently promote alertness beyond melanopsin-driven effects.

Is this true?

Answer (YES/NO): NO